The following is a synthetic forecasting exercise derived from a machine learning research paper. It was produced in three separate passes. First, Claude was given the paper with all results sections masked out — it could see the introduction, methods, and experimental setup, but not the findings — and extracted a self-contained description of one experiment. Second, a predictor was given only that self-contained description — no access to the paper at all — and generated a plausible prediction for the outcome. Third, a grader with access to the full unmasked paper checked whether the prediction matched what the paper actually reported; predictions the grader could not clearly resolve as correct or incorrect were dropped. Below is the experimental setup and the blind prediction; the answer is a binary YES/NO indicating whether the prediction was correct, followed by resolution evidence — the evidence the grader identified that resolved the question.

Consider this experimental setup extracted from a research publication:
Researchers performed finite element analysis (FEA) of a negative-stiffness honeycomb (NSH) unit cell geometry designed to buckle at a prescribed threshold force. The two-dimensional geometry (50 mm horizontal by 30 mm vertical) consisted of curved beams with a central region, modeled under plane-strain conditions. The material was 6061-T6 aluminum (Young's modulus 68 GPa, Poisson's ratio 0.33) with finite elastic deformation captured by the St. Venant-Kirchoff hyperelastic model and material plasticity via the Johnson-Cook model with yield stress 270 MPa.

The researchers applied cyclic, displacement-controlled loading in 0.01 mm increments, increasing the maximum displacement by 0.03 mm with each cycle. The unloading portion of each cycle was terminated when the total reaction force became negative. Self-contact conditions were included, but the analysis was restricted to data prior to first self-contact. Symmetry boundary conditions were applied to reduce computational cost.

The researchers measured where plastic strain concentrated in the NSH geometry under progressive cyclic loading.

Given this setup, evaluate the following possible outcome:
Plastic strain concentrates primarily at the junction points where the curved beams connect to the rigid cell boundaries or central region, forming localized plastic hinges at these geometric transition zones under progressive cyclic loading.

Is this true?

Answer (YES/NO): YES